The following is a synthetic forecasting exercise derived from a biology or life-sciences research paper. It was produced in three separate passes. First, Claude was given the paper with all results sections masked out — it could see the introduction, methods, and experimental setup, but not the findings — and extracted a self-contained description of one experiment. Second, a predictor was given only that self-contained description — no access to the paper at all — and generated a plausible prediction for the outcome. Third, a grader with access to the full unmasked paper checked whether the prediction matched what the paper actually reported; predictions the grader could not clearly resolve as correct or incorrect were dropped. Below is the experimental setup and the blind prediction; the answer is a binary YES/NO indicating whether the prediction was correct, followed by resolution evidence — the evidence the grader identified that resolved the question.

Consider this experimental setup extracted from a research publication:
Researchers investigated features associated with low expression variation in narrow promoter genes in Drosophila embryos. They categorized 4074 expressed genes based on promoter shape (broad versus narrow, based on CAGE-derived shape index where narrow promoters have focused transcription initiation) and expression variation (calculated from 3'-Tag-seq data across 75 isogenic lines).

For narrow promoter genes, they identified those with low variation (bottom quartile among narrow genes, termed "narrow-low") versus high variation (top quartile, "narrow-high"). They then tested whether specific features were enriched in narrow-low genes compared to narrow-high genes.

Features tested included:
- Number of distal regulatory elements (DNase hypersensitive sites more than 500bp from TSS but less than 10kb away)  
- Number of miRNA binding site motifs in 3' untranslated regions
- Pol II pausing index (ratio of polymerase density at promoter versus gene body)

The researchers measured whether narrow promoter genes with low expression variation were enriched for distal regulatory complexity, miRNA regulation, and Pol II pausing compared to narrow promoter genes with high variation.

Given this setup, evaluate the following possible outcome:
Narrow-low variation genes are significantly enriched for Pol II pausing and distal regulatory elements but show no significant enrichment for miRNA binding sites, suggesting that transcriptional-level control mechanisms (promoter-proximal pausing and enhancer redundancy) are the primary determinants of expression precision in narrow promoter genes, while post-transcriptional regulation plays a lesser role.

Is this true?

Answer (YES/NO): NO